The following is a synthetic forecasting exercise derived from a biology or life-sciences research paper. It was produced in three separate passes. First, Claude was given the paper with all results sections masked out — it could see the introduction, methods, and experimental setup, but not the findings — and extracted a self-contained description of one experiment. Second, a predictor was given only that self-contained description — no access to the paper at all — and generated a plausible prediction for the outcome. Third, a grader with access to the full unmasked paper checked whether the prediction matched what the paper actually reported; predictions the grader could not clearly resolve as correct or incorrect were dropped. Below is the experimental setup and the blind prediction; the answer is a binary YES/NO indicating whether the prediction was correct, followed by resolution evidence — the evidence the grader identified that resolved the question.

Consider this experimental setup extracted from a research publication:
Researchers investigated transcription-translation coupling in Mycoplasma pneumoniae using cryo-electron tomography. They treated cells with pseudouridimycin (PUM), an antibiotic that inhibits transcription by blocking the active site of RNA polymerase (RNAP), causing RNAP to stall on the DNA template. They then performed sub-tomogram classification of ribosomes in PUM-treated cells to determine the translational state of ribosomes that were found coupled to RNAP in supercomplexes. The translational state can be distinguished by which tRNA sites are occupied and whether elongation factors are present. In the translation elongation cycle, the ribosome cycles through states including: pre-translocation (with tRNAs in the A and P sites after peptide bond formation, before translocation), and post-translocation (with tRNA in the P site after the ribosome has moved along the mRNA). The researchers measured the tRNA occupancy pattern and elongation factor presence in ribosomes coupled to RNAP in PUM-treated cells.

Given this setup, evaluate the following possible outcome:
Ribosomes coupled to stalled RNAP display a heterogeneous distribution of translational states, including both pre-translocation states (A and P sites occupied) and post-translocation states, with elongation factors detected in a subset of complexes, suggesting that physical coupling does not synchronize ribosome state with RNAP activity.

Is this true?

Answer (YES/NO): NO